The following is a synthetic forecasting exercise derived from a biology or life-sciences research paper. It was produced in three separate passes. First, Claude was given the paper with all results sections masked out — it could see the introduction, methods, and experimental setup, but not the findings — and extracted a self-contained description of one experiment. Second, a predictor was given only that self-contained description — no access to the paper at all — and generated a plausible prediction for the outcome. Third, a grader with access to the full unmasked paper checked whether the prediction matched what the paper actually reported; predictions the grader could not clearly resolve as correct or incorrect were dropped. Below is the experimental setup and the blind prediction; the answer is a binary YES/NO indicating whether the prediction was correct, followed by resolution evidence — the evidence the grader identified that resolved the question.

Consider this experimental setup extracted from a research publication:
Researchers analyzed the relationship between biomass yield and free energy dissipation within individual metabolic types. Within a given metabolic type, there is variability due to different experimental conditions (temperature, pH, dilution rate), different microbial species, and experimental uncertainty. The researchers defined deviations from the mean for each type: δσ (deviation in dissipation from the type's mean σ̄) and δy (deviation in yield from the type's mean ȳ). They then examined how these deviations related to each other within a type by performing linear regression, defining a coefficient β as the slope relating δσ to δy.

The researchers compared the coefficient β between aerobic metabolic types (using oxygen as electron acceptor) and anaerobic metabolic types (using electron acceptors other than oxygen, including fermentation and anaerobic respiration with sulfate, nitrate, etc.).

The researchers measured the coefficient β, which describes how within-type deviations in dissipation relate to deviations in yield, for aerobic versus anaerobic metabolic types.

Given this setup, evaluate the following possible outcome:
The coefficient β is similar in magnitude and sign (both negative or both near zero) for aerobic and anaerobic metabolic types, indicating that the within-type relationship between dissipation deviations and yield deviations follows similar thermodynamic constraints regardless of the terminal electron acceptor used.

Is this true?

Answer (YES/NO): NO